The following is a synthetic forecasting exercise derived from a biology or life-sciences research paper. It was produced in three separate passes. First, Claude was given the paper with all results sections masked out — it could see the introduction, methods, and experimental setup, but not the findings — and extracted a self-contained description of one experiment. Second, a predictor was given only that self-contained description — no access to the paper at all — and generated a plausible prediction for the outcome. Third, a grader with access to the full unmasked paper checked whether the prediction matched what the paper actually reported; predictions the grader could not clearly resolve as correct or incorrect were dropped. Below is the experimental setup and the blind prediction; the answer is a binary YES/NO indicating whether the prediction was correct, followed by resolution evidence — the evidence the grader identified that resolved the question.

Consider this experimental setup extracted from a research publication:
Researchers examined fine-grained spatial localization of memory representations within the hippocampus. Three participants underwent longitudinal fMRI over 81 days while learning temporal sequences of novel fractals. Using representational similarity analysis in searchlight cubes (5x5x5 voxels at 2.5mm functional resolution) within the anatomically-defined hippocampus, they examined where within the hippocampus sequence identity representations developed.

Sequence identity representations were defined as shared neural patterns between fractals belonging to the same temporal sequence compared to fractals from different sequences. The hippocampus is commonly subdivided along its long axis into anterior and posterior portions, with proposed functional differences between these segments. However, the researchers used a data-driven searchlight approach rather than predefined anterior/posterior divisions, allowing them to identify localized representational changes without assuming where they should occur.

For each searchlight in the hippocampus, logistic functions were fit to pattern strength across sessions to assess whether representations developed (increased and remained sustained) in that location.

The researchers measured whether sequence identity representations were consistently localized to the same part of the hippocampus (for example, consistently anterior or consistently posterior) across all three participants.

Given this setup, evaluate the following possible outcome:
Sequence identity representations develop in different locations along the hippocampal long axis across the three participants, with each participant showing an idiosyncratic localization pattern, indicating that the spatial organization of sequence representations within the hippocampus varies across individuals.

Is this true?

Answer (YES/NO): YES